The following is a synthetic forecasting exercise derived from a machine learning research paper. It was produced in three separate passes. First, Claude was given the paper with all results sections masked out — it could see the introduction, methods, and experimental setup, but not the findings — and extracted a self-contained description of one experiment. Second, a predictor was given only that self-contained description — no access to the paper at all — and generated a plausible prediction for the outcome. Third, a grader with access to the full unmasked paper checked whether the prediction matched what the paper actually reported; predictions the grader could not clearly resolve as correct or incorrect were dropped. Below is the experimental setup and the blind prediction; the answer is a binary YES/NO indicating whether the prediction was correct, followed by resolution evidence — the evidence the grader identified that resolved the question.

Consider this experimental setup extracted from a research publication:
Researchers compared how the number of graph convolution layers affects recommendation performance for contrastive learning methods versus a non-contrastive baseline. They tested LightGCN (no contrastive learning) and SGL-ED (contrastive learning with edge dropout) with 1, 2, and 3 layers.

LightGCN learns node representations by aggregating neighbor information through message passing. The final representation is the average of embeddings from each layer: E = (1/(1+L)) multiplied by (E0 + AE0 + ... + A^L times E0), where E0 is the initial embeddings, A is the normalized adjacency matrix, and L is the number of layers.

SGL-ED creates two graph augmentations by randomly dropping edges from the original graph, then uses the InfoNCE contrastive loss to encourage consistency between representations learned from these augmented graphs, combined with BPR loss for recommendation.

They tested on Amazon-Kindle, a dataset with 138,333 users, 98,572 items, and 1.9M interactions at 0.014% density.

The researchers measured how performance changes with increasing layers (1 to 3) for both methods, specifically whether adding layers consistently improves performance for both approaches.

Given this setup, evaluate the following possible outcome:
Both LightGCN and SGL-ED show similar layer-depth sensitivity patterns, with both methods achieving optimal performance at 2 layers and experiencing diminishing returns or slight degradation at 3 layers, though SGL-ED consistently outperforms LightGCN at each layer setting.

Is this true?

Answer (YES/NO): NO